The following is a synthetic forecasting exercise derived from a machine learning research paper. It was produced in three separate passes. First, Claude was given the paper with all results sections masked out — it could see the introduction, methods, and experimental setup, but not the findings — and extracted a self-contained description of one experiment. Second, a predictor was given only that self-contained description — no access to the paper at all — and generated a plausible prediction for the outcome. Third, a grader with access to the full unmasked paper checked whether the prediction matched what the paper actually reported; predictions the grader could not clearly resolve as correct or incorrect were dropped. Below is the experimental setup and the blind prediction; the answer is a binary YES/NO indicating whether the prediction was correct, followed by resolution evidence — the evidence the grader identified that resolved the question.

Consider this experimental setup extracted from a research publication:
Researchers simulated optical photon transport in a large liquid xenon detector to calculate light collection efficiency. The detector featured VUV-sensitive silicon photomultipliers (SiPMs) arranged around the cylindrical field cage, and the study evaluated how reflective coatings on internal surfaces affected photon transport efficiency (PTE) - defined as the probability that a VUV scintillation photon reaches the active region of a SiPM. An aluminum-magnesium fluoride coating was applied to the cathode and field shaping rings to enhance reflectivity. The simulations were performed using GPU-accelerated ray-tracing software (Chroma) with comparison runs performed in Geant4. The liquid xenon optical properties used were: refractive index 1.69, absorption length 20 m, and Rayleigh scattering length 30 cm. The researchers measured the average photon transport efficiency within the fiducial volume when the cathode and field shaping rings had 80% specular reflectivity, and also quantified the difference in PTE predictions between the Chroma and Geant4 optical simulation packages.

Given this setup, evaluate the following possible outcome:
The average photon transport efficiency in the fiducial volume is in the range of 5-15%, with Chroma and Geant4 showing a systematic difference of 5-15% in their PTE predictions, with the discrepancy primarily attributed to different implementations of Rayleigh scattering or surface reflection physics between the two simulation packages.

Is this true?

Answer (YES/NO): NO